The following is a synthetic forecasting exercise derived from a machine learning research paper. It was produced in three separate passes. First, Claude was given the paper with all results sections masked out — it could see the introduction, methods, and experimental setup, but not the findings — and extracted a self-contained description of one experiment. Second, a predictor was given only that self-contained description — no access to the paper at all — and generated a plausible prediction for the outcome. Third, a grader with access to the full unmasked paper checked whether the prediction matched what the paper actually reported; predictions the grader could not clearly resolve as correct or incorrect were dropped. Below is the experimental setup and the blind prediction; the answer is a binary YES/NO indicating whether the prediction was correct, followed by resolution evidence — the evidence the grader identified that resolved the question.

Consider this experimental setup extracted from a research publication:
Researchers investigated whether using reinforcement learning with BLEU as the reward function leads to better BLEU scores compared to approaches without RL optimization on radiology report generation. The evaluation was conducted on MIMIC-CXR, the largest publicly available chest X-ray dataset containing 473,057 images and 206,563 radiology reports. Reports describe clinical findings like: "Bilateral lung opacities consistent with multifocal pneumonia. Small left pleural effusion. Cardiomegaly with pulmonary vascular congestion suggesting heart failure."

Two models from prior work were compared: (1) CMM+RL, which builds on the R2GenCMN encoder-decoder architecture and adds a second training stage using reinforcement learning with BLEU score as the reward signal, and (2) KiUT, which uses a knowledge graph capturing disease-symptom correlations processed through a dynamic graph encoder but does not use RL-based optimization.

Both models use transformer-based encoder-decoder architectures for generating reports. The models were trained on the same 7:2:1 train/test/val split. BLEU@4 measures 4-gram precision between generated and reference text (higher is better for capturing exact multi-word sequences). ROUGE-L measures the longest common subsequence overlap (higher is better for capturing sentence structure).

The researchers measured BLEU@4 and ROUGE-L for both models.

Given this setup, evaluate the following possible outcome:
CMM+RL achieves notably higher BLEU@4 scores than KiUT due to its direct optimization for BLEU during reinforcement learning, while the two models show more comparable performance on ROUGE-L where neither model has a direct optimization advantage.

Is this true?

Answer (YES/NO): NO